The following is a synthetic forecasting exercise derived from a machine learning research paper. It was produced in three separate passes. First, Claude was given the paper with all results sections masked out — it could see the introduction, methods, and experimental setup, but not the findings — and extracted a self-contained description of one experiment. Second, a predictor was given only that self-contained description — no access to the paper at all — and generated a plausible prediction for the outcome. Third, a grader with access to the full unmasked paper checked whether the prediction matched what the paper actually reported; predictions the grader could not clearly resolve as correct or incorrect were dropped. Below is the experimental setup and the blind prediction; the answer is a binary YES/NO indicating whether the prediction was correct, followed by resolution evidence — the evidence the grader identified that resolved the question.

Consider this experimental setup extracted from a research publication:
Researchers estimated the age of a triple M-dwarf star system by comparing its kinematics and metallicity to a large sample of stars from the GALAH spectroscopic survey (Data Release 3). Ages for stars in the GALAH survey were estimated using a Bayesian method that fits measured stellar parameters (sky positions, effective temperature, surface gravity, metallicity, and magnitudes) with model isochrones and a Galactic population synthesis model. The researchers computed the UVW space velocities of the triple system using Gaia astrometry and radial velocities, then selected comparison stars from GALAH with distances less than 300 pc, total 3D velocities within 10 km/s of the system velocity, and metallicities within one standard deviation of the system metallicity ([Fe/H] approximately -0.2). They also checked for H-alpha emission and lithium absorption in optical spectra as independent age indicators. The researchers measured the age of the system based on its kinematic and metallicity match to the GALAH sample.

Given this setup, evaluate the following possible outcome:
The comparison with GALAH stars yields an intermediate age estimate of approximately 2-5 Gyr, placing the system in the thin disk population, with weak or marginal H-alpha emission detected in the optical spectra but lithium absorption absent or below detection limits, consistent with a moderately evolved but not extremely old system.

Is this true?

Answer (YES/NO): NO